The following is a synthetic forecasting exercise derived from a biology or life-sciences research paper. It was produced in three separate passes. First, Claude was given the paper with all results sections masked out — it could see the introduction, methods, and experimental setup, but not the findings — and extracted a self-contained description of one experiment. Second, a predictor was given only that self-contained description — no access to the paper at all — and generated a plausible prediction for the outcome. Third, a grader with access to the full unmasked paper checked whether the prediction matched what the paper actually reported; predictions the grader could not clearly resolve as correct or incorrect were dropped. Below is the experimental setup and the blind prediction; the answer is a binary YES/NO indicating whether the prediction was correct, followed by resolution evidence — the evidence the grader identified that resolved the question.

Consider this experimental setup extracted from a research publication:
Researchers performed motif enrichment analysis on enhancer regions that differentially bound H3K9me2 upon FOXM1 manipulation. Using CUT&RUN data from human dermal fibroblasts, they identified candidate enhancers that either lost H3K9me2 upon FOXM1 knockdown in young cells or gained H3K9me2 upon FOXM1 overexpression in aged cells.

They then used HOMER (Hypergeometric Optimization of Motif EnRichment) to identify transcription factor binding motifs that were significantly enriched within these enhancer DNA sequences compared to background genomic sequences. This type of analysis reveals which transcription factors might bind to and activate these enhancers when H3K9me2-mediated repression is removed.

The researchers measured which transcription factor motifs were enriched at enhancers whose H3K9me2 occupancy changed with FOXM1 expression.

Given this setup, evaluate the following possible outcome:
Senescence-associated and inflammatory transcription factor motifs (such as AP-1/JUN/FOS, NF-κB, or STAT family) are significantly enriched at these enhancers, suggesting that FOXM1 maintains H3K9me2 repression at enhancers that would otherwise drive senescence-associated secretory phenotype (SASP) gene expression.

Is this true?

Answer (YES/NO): YES